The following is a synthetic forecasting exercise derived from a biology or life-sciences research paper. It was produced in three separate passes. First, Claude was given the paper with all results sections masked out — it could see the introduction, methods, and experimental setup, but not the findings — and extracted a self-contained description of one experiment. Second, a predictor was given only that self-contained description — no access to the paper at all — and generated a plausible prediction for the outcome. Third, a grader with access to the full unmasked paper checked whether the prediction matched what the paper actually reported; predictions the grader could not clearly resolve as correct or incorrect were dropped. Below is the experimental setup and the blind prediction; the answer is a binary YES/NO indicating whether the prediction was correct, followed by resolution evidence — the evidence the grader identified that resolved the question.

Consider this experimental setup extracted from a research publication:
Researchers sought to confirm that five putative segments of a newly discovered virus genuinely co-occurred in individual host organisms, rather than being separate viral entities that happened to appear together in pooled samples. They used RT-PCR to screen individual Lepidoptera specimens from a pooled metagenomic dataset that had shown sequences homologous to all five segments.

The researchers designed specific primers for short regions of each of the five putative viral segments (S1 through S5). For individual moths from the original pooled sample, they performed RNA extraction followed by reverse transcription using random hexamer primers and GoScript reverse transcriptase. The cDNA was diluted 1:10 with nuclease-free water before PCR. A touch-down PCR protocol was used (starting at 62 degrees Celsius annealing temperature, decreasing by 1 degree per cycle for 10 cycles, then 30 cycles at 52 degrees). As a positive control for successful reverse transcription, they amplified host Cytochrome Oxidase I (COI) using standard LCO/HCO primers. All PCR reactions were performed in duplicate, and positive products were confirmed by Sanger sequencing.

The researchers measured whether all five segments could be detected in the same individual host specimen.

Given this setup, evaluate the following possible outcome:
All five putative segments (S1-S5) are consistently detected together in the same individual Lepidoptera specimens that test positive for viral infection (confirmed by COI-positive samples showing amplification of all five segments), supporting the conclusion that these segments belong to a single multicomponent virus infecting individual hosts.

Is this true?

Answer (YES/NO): YES